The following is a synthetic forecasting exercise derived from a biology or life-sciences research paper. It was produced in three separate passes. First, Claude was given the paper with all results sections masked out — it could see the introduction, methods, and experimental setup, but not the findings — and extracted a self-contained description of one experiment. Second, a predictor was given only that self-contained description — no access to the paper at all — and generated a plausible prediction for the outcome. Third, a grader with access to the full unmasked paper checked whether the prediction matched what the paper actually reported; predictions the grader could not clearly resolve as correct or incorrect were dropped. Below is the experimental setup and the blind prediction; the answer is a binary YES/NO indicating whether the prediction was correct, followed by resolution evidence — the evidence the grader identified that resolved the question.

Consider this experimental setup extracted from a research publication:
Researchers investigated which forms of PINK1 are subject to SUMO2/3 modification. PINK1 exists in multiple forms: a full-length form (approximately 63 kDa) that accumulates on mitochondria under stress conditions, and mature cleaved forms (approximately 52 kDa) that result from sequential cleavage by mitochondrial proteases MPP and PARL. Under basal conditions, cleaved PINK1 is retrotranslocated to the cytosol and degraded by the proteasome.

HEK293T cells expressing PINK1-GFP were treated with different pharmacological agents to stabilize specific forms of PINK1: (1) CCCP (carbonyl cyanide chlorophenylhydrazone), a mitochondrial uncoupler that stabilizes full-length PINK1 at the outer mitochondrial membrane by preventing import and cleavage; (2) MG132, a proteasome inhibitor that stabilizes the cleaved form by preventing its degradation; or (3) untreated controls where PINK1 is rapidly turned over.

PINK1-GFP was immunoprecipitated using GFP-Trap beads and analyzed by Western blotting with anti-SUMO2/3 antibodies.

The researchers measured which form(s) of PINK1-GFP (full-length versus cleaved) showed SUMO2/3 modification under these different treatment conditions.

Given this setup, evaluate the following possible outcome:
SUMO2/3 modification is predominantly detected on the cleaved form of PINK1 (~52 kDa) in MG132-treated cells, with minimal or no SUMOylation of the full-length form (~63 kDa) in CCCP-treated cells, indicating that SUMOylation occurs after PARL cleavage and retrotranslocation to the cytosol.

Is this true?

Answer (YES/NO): YES